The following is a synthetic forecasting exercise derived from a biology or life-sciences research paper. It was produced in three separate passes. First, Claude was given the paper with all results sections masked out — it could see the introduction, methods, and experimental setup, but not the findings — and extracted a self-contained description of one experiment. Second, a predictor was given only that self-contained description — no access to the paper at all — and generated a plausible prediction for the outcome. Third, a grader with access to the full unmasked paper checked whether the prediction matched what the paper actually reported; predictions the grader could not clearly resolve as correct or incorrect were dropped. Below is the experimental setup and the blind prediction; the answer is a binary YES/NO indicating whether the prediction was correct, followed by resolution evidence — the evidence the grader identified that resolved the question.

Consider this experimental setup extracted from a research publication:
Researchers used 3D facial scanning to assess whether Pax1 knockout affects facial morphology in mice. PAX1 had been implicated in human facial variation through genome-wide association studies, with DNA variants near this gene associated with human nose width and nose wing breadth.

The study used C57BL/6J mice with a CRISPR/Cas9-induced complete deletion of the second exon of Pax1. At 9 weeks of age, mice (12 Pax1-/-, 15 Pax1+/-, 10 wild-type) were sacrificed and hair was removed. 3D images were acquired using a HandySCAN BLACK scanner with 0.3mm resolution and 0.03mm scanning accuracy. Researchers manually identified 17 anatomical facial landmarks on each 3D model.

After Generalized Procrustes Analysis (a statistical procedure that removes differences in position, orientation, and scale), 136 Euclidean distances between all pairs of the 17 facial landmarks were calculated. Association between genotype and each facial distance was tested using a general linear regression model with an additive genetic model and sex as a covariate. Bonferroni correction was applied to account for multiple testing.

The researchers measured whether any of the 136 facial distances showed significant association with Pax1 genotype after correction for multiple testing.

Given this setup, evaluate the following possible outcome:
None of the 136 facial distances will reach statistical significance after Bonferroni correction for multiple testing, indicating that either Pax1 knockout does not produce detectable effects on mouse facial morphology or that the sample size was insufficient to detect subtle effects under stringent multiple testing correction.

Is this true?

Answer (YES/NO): NO